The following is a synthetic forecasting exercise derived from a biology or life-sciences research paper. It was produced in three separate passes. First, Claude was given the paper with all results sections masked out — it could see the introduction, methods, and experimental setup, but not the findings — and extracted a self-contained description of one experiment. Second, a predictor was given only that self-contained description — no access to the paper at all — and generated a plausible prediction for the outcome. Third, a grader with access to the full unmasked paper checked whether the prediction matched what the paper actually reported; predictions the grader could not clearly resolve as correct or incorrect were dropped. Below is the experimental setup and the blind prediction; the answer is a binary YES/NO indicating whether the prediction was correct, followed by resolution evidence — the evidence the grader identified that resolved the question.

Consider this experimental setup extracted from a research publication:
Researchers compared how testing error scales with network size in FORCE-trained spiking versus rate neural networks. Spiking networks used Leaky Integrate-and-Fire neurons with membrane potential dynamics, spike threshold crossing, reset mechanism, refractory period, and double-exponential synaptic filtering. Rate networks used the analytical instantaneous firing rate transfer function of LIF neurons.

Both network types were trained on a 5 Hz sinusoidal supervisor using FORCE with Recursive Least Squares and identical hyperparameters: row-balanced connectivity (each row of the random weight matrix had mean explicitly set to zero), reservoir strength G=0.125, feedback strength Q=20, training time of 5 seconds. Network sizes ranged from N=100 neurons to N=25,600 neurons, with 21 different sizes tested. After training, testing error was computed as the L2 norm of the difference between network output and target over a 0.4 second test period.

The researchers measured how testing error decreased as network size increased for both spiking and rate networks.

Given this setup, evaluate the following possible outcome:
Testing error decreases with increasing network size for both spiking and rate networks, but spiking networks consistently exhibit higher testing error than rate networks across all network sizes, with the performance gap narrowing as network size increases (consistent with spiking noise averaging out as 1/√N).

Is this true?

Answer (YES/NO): NO